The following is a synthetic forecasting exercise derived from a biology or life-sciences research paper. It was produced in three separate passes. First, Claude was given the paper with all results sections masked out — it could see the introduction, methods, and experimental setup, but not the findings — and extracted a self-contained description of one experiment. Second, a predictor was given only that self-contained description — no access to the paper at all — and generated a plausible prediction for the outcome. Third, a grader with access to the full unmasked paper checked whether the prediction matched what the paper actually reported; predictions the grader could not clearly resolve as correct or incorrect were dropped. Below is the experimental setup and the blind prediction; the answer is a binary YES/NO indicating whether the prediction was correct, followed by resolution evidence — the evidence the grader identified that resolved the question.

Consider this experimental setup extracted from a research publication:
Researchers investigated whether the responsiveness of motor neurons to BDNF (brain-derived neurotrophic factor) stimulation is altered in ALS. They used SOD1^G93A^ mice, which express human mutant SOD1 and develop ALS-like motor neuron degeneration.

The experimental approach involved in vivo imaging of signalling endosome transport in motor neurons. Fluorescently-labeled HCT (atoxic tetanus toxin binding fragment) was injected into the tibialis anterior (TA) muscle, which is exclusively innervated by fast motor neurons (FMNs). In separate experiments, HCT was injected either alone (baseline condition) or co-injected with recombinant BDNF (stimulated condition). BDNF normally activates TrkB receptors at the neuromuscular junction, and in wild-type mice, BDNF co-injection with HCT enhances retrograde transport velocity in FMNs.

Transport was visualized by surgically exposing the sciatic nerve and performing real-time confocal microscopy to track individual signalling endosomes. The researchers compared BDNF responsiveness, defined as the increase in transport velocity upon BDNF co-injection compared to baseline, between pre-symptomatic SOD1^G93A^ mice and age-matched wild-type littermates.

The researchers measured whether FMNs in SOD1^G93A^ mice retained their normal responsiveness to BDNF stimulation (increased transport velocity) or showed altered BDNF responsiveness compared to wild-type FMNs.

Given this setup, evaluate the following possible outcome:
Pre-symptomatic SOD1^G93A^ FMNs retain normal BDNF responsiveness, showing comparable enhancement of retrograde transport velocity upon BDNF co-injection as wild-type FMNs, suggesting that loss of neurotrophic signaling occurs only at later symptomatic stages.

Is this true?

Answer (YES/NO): NO